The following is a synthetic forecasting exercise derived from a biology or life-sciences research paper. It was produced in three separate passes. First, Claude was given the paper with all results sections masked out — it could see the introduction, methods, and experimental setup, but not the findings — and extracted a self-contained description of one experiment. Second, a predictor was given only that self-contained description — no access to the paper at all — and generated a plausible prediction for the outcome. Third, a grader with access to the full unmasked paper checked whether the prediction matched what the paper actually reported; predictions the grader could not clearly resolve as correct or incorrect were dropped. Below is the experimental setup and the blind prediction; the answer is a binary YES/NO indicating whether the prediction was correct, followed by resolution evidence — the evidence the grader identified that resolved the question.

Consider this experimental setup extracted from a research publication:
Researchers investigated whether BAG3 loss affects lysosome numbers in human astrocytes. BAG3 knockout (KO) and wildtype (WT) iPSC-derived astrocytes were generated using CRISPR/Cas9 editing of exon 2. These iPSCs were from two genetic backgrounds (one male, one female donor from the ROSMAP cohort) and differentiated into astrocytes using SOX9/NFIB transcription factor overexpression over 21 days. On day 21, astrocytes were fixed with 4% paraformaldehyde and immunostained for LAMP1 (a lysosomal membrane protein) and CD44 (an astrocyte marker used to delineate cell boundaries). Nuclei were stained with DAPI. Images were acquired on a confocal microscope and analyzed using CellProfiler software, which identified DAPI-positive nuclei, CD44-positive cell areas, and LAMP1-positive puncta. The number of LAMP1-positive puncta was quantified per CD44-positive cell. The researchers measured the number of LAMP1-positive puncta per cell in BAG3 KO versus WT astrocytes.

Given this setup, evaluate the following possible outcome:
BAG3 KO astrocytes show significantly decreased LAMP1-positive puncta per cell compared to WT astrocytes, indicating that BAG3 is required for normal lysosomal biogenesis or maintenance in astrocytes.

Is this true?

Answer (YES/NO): YES